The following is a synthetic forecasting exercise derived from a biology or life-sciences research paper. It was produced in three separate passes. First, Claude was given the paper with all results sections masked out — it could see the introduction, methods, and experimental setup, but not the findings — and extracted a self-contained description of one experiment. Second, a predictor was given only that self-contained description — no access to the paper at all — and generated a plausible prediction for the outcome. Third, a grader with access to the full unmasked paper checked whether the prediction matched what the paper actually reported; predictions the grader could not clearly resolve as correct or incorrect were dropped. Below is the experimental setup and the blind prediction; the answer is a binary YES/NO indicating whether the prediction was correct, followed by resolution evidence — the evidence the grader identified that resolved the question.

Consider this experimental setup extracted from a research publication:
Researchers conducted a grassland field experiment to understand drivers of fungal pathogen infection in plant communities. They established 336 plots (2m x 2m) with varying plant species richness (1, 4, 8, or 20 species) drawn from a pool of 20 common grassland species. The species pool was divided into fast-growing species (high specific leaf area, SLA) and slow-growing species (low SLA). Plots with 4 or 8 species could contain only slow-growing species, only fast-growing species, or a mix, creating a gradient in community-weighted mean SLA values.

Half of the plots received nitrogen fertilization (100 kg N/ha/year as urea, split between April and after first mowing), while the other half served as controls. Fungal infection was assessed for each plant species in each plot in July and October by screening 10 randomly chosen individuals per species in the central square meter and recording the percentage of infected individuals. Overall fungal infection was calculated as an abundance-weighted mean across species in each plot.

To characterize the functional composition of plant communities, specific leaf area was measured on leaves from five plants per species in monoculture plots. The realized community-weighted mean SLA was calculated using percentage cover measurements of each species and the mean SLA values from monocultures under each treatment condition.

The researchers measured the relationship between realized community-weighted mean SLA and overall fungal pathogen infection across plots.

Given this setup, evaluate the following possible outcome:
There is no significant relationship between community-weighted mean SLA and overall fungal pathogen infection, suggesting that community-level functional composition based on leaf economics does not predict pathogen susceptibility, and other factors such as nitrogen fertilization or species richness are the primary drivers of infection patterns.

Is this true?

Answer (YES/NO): NO